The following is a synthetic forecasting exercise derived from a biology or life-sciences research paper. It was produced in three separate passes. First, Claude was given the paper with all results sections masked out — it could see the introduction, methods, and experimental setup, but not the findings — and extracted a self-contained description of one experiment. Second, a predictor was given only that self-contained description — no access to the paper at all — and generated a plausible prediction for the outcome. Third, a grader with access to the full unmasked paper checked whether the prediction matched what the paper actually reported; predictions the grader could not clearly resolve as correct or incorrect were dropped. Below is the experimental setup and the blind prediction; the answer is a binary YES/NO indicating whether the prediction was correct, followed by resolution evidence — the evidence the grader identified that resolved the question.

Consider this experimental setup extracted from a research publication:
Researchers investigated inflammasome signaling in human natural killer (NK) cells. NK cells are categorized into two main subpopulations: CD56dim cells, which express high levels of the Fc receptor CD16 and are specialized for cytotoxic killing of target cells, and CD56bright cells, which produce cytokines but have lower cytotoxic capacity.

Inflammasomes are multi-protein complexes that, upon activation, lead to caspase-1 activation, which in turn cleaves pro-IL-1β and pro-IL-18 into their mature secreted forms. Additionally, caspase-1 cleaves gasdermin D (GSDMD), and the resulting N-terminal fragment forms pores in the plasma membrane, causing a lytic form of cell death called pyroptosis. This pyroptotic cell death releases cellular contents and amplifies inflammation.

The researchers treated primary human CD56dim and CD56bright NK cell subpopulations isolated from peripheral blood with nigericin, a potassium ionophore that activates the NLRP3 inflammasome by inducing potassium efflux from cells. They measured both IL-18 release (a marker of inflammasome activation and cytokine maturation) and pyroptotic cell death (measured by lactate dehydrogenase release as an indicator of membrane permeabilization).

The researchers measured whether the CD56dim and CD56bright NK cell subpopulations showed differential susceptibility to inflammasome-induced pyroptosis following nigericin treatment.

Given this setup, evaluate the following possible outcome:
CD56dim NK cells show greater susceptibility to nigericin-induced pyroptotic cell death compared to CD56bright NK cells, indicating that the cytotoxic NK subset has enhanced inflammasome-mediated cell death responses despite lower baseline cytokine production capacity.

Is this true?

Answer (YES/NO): NO